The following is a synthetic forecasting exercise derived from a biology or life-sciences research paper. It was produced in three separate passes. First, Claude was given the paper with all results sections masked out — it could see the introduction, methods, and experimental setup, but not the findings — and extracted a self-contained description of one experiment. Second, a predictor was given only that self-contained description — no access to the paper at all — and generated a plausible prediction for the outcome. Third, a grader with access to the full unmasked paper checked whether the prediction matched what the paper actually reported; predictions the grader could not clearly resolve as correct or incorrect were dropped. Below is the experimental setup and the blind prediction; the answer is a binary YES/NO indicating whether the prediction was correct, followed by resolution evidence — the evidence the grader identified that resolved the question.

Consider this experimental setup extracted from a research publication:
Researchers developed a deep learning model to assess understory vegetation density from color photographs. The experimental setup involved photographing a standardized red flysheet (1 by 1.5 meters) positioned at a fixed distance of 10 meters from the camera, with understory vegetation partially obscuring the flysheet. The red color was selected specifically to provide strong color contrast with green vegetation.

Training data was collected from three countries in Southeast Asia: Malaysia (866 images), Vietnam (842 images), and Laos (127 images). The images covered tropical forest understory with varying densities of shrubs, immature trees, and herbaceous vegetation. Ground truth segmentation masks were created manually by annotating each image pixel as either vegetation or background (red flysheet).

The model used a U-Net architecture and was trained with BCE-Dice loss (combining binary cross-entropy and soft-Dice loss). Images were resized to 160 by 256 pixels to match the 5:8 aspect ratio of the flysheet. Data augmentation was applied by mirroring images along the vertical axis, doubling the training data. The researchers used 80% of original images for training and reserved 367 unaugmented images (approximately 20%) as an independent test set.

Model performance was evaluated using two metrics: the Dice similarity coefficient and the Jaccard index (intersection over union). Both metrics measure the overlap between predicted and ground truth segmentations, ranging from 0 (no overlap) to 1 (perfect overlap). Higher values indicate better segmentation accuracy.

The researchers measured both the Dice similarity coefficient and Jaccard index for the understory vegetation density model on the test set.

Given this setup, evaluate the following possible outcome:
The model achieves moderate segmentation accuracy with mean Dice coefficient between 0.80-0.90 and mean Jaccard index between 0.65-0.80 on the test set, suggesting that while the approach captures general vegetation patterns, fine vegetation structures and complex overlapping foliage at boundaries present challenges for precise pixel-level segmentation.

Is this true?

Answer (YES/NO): NO